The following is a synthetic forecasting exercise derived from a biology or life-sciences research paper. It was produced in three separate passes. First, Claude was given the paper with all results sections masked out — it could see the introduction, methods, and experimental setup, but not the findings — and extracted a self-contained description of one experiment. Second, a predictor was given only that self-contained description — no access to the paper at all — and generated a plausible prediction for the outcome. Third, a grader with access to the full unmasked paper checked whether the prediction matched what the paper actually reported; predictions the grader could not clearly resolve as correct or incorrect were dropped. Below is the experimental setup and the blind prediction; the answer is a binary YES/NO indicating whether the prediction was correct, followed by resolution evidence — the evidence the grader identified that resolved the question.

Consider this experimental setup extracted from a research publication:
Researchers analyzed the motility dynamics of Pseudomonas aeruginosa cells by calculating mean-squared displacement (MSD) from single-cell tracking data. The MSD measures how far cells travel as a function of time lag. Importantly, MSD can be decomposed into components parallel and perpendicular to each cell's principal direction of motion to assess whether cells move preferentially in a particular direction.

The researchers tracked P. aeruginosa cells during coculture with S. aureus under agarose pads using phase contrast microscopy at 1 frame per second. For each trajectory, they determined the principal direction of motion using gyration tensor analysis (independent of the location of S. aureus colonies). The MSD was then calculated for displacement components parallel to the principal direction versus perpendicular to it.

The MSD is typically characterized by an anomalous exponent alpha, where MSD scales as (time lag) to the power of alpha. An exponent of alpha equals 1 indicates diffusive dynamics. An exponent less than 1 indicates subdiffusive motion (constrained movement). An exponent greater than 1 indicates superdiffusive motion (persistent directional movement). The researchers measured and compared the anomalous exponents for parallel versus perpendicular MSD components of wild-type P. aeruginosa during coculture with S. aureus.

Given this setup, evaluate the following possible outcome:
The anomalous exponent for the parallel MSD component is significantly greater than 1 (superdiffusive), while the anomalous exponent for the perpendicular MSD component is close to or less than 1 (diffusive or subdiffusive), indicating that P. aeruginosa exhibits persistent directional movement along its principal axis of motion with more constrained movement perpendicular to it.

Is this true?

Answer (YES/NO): YES